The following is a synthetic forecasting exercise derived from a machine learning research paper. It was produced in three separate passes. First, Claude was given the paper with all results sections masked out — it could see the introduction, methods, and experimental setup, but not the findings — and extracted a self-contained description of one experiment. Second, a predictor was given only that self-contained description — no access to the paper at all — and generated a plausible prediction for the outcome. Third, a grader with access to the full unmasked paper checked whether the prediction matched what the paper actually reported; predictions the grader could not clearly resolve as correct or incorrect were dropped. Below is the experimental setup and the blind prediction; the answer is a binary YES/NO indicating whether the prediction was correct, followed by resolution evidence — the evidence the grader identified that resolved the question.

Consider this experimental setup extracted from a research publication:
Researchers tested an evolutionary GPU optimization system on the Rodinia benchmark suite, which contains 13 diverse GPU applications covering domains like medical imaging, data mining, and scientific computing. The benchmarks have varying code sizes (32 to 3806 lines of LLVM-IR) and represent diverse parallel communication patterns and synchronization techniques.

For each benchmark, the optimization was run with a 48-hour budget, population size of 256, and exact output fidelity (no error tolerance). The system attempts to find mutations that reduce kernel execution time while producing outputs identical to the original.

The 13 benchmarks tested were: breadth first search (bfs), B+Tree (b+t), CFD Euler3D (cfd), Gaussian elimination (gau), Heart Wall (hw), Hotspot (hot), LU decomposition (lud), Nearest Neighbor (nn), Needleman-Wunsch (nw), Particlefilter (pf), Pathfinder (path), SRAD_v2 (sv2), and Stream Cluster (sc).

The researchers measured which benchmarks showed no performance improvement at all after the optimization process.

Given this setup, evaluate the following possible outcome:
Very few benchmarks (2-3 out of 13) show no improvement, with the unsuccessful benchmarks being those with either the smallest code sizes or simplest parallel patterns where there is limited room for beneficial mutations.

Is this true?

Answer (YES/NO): NO